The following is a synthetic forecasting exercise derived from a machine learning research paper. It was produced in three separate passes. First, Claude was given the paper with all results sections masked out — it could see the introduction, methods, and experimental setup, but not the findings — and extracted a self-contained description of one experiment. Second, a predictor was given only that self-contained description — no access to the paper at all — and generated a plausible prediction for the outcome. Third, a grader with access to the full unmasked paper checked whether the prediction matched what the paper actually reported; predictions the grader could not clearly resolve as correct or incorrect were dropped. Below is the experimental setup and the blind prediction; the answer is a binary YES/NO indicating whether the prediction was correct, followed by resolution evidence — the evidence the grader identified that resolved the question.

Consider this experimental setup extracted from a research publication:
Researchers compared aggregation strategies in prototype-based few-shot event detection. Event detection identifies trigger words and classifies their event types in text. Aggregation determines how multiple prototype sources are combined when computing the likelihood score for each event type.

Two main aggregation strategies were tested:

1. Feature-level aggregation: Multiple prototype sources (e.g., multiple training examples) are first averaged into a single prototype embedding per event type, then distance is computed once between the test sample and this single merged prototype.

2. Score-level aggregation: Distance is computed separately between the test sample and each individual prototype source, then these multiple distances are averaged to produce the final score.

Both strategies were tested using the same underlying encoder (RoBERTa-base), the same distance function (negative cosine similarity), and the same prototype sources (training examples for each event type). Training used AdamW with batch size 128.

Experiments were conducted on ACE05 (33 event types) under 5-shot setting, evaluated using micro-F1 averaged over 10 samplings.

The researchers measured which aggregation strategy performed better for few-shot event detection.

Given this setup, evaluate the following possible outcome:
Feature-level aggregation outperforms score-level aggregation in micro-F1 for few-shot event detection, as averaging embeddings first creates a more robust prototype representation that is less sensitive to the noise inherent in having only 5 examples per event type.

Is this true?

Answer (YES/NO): NO